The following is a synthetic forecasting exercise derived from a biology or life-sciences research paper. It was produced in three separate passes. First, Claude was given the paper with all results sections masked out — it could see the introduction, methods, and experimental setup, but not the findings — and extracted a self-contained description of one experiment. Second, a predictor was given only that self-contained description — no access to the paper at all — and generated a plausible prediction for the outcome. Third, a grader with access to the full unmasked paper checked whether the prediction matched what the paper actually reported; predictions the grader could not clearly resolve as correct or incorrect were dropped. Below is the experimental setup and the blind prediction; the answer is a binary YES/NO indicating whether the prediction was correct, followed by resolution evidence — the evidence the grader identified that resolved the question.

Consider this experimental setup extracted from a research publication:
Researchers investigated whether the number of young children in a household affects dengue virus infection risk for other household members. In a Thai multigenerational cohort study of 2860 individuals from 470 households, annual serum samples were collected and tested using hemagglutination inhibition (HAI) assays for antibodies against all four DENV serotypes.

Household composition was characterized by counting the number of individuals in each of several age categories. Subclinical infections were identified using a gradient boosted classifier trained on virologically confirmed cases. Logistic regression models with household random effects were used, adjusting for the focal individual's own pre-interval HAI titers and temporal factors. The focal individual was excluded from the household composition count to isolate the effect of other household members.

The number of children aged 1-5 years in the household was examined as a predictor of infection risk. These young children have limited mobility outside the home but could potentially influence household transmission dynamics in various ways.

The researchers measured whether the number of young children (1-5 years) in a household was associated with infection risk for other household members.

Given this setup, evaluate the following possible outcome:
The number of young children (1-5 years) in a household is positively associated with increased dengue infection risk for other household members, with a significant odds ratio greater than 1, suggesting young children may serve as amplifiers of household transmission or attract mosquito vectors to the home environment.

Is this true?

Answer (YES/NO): NO